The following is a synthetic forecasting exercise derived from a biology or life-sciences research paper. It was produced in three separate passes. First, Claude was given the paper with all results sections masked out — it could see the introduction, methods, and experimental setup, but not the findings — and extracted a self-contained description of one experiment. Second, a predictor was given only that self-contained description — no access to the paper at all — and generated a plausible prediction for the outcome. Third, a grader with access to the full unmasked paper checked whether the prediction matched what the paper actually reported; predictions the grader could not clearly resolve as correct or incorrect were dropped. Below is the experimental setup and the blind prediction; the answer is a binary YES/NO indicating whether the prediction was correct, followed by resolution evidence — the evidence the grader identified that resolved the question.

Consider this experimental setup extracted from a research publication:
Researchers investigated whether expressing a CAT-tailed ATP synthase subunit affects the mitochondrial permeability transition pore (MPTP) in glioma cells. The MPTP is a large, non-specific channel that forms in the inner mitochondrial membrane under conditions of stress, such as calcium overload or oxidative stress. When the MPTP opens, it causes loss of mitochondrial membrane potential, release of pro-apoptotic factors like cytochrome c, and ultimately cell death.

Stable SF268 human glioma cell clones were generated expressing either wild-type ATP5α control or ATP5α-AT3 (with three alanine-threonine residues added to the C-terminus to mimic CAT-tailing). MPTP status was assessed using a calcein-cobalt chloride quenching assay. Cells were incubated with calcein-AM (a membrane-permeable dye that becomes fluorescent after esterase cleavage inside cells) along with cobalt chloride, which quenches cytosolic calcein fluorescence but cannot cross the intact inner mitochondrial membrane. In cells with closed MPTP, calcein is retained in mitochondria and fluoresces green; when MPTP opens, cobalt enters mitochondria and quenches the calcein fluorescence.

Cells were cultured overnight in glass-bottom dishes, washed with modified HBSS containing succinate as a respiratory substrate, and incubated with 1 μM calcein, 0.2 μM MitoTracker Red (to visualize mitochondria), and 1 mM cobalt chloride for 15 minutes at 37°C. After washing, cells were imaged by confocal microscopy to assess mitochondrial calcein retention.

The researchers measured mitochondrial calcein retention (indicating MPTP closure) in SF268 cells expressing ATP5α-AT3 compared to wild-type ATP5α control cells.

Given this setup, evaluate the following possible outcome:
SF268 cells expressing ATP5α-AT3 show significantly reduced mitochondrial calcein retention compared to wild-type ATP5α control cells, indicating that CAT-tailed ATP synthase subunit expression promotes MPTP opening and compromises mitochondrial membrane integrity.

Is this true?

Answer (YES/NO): NO